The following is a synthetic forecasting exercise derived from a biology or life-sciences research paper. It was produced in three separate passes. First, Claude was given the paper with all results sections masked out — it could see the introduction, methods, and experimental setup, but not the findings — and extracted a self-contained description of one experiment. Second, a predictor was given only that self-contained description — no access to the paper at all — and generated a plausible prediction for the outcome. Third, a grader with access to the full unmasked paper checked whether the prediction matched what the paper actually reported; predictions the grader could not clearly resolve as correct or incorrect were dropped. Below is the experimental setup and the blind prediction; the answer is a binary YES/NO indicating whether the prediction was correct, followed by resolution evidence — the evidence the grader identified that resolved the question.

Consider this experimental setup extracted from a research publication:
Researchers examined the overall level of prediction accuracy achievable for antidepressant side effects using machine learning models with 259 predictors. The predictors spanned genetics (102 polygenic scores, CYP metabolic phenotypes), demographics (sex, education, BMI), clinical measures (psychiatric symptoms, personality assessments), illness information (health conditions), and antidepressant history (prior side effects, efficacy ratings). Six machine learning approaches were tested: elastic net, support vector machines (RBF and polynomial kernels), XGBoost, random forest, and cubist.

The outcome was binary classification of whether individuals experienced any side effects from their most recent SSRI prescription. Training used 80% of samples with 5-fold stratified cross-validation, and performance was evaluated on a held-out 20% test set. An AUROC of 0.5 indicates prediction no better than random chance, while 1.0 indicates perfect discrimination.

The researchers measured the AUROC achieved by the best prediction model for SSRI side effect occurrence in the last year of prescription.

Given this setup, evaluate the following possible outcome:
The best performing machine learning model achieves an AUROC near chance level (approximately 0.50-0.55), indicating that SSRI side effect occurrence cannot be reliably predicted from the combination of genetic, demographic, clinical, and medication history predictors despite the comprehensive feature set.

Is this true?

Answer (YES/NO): NO